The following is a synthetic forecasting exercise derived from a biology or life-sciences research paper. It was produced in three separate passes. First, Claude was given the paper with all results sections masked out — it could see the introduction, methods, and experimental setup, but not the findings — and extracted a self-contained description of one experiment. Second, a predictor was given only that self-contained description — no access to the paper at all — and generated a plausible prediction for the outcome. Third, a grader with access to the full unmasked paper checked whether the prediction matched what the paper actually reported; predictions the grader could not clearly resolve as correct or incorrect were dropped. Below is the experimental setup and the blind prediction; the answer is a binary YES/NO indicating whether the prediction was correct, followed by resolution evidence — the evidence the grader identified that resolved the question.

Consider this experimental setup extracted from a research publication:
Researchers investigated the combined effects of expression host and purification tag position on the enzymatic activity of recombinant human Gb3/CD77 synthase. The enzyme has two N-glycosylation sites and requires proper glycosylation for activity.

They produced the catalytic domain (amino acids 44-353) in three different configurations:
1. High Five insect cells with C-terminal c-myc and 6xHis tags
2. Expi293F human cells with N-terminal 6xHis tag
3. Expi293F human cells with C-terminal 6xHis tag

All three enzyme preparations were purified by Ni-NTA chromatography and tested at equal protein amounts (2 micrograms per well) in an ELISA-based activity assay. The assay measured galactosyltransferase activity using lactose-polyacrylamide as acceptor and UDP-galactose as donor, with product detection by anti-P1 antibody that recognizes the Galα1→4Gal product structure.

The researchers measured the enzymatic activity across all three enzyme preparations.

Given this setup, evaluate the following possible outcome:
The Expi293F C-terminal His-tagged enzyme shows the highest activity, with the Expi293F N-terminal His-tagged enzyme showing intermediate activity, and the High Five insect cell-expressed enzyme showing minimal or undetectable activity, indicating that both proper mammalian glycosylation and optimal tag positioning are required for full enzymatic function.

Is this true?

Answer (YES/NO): NO